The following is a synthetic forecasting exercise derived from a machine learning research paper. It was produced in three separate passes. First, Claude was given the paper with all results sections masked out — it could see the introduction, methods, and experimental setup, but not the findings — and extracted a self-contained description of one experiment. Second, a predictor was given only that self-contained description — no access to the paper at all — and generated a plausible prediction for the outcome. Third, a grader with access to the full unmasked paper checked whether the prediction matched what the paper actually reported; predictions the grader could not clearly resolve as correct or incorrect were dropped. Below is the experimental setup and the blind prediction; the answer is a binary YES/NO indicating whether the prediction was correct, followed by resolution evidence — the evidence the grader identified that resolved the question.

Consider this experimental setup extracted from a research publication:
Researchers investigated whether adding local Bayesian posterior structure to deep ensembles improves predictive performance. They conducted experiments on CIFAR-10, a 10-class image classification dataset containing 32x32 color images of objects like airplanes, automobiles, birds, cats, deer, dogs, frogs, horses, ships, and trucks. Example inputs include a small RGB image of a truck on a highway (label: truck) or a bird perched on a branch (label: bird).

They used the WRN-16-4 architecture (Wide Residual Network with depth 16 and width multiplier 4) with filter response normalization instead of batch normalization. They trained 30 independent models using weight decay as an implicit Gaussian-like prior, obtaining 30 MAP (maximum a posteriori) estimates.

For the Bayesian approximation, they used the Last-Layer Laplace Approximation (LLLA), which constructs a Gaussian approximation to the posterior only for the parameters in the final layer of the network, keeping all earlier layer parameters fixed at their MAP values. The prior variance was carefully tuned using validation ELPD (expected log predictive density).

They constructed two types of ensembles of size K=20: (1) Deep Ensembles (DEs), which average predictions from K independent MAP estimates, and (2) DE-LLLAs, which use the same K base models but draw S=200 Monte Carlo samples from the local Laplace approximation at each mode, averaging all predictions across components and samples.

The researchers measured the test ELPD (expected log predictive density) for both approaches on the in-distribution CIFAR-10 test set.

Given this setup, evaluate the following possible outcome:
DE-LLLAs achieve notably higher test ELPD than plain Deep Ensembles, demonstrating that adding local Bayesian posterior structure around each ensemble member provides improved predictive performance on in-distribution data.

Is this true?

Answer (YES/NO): NO